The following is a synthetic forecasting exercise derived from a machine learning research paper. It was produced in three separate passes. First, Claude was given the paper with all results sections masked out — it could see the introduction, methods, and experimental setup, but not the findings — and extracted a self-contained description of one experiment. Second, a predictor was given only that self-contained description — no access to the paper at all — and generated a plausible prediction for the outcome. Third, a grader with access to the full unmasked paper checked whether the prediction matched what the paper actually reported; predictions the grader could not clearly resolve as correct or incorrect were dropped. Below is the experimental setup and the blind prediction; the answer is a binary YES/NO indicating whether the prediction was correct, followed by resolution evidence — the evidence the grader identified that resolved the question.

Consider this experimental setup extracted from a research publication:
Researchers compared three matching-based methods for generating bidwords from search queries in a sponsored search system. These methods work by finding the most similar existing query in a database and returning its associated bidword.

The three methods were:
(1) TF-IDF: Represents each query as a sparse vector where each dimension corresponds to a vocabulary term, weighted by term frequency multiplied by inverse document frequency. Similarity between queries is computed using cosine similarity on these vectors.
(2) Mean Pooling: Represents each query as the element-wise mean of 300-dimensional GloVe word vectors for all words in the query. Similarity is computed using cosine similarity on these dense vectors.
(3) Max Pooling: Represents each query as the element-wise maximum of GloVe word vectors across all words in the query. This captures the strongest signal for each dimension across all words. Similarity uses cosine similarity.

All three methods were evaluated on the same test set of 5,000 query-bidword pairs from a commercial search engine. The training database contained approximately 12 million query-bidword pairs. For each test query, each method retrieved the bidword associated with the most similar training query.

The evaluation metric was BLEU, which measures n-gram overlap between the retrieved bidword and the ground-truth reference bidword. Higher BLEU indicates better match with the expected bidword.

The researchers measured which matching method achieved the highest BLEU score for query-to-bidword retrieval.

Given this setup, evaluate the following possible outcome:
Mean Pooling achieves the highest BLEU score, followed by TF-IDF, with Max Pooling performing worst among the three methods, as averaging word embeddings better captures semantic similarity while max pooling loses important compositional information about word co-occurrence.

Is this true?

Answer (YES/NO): NO